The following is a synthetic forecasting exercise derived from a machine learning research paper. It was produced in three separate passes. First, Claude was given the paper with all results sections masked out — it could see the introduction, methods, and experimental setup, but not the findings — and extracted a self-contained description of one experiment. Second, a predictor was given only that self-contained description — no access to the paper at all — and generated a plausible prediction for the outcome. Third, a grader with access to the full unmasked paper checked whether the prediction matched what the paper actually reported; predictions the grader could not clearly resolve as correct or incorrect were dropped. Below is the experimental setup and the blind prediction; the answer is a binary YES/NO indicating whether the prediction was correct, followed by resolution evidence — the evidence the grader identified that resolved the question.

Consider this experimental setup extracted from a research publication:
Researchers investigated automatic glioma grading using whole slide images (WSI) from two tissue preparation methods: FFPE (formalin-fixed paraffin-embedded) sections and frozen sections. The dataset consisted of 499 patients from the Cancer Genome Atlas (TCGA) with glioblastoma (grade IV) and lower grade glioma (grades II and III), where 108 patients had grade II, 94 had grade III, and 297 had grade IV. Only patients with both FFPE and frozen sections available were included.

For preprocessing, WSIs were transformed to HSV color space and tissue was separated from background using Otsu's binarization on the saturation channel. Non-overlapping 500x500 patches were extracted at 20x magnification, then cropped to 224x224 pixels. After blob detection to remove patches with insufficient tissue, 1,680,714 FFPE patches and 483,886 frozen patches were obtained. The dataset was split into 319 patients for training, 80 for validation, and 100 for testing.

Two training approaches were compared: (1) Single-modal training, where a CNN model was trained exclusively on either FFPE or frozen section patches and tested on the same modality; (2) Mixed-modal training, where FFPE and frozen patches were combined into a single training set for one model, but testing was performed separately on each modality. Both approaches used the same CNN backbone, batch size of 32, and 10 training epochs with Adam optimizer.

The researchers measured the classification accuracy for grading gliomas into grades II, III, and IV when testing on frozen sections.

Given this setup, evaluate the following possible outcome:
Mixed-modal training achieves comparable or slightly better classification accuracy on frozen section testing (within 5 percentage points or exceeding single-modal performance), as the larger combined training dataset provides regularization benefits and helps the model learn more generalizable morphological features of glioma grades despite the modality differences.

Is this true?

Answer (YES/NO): NO